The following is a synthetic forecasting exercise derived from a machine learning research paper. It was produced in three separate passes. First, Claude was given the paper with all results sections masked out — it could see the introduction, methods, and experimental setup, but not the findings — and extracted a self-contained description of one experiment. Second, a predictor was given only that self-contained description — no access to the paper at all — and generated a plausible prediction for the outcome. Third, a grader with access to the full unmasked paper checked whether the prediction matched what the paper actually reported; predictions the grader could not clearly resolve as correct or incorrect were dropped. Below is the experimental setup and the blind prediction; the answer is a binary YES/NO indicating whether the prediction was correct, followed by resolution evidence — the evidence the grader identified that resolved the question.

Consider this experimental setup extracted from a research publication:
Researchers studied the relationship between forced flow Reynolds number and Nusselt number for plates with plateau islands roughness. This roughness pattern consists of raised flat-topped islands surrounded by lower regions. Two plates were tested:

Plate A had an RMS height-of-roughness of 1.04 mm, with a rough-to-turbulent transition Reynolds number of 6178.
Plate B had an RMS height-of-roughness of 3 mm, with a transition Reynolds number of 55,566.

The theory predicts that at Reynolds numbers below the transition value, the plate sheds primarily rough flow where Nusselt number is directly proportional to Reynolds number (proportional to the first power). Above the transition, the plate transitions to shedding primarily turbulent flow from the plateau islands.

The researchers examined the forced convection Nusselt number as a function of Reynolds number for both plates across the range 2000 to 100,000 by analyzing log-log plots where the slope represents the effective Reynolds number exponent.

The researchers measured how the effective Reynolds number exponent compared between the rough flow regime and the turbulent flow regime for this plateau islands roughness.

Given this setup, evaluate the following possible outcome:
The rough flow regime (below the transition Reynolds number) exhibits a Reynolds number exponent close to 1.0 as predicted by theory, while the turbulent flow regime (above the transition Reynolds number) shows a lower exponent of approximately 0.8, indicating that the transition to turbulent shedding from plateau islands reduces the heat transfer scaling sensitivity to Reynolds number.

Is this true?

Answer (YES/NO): NO